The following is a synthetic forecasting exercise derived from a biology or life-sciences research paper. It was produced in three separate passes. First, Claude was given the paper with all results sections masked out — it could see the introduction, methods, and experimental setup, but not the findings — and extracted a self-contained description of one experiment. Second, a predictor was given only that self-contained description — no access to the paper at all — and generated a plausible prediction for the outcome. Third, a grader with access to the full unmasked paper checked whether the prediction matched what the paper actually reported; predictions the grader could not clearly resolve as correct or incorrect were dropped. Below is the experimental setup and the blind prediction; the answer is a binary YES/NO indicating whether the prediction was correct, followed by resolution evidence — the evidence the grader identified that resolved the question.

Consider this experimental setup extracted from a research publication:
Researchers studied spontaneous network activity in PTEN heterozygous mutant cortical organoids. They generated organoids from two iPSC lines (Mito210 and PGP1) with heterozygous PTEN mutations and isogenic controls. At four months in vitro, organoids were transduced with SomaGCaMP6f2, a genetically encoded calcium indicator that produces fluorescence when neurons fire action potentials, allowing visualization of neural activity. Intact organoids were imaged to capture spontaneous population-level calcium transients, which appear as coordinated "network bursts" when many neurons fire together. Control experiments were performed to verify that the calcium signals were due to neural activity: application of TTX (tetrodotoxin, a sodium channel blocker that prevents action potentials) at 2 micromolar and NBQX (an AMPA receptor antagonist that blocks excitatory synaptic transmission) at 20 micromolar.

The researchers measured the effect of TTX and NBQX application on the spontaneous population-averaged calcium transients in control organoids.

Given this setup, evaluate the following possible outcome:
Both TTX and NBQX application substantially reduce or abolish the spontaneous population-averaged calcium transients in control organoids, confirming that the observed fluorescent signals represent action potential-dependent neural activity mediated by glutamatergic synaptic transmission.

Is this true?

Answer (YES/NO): YES